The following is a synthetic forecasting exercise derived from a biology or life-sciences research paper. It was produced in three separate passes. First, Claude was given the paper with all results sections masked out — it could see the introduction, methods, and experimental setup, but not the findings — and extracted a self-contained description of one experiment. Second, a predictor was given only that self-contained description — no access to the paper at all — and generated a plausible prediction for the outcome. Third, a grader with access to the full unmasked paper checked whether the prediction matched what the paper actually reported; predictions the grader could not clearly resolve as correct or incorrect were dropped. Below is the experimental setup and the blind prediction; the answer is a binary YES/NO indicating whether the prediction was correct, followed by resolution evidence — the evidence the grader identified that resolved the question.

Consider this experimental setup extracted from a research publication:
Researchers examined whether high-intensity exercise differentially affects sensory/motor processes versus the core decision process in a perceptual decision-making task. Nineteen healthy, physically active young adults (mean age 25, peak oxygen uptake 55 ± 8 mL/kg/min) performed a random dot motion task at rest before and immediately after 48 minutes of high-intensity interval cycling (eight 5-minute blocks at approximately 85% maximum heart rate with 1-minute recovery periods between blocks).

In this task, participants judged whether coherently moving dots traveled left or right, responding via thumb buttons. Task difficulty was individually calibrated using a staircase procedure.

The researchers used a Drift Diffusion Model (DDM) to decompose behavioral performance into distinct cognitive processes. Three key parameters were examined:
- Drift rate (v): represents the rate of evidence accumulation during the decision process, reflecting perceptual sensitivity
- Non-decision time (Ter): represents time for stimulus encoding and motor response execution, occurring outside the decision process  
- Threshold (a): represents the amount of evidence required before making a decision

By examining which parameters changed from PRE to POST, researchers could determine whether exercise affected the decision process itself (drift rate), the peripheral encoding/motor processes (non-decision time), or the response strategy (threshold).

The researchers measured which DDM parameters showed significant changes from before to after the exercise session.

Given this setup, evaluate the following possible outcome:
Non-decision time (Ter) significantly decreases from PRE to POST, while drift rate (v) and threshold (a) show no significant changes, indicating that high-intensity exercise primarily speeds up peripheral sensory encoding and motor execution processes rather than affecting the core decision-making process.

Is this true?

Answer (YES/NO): NO